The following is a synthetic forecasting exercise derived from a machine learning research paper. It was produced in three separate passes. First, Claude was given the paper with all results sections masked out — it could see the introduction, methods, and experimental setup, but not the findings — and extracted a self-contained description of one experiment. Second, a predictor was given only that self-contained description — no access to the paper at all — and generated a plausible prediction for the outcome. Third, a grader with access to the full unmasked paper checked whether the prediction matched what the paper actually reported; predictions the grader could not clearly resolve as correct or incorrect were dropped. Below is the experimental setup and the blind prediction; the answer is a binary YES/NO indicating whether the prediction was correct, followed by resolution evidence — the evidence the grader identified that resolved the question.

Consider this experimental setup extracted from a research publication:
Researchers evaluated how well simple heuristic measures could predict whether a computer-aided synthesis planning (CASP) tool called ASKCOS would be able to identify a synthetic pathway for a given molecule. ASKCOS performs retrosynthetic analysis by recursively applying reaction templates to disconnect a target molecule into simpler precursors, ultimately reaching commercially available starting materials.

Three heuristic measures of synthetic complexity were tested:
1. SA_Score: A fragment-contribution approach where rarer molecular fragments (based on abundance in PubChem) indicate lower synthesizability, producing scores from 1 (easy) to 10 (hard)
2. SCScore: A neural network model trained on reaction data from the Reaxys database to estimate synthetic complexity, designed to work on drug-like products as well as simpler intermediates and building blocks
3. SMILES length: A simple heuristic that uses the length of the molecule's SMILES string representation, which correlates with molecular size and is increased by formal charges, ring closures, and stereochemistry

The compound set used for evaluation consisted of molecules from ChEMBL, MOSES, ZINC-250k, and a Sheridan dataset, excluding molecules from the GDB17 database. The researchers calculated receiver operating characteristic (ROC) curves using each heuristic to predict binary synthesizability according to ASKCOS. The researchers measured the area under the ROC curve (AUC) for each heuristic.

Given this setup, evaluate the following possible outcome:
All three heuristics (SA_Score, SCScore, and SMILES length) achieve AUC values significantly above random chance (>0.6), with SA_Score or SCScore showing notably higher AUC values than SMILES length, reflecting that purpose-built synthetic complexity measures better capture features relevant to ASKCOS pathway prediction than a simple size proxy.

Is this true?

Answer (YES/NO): NO